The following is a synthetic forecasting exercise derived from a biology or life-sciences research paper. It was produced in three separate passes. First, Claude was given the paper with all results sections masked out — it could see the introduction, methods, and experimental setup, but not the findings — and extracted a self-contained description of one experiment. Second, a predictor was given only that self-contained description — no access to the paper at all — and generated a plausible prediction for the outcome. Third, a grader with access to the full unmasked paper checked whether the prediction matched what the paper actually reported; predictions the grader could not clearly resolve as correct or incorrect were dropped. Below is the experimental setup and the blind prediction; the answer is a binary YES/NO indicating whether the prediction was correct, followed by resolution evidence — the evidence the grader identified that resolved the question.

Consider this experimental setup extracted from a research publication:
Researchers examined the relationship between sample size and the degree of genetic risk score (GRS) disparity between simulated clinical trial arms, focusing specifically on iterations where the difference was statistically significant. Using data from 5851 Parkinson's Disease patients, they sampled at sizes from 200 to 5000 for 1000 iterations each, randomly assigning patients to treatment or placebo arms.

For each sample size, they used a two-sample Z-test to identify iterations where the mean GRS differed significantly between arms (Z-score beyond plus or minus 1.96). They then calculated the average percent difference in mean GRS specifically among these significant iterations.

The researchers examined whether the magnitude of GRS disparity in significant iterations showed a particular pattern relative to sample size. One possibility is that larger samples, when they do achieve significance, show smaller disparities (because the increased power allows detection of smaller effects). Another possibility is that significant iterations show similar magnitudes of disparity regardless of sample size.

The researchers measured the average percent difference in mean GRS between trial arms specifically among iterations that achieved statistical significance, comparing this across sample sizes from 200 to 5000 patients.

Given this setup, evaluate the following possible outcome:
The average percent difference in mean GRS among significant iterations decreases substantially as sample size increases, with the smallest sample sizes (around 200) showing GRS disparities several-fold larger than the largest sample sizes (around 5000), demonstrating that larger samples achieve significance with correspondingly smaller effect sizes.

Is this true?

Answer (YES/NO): YES